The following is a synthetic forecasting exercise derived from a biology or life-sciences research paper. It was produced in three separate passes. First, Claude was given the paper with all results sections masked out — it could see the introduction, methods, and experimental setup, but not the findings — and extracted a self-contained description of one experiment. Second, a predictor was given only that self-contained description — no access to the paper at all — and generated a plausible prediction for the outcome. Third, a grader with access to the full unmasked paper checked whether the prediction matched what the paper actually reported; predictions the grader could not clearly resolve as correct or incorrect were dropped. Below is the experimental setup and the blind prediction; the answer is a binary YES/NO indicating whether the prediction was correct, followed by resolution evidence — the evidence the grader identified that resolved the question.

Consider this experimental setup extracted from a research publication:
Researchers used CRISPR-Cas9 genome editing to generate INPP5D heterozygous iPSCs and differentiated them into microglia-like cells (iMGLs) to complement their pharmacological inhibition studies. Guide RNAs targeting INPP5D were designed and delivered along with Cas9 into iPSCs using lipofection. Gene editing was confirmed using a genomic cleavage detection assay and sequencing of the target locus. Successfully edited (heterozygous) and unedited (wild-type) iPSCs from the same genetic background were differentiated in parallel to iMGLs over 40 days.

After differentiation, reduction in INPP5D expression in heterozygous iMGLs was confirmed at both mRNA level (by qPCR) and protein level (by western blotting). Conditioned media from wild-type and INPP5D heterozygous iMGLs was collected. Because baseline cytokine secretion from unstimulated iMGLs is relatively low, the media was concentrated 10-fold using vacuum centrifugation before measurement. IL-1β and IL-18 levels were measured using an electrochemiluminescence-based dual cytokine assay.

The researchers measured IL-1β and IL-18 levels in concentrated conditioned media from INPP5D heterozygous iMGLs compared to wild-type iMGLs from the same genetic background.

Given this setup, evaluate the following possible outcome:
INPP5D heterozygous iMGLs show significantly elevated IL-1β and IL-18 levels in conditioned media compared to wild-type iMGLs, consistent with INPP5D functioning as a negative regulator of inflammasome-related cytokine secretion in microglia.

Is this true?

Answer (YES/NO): YES